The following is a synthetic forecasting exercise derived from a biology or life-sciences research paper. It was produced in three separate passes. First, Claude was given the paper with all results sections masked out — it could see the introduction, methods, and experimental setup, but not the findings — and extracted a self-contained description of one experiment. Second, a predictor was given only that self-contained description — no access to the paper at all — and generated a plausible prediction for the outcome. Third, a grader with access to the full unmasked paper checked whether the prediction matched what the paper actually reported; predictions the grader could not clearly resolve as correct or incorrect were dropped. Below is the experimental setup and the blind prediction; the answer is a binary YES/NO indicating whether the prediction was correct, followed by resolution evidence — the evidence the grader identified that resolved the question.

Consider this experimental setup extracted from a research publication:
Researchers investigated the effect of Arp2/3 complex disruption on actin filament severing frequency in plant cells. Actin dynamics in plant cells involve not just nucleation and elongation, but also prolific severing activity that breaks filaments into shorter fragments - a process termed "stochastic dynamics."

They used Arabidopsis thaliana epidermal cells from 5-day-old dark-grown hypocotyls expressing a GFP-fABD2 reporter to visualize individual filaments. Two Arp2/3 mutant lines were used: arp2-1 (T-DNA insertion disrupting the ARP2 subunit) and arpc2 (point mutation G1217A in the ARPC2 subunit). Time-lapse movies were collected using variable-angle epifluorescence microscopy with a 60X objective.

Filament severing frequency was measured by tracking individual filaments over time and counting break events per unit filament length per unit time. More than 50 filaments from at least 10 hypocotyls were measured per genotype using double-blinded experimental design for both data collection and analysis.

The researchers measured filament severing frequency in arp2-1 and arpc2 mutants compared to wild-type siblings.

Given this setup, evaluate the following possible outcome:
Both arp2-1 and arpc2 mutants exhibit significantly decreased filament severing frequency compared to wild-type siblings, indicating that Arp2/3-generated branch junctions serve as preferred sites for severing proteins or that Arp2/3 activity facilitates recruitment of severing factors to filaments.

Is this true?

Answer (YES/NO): NO